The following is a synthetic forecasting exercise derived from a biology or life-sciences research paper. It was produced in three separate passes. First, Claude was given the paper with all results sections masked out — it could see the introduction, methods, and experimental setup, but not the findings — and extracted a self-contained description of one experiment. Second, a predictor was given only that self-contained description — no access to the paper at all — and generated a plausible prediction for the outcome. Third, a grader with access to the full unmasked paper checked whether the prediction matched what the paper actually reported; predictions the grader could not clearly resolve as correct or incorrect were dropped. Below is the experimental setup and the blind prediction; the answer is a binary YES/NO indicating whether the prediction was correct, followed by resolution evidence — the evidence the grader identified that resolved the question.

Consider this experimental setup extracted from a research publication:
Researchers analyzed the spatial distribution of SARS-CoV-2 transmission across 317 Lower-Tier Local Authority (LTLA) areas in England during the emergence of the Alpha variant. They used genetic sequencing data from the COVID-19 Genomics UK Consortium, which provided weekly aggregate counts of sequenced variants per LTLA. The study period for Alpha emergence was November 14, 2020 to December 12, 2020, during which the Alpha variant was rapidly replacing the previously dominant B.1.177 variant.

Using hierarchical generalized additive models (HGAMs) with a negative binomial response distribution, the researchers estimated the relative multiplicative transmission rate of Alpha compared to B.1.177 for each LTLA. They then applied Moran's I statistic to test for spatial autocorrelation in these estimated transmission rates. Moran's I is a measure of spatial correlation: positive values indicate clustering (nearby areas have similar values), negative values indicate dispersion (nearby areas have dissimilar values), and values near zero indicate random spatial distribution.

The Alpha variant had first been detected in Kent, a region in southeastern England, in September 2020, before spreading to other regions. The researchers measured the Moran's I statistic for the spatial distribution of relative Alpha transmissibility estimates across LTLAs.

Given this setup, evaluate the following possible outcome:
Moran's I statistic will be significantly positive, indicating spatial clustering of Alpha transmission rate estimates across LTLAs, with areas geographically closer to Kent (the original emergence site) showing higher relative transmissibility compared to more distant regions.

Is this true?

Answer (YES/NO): YES